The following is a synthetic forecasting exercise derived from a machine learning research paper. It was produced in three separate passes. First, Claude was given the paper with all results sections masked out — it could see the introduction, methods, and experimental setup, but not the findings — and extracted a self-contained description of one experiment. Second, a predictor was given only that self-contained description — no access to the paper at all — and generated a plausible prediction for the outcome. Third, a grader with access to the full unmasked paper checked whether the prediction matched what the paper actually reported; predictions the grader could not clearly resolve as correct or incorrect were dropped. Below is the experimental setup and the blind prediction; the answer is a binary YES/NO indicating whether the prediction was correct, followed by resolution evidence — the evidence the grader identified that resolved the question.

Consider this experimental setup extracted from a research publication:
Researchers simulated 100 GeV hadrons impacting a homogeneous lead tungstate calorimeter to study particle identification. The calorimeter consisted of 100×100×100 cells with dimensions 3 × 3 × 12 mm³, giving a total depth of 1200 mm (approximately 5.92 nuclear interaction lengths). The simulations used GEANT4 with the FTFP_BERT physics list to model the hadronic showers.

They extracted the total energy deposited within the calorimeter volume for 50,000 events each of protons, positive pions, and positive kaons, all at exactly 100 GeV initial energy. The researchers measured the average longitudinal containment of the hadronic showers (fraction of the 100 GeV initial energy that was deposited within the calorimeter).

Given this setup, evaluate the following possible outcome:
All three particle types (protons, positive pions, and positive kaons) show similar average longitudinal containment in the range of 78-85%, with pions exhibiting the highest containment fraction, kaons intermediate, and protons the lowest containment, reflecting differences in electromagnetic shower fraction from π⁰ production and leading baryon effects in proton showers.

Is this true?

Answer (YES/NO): NO